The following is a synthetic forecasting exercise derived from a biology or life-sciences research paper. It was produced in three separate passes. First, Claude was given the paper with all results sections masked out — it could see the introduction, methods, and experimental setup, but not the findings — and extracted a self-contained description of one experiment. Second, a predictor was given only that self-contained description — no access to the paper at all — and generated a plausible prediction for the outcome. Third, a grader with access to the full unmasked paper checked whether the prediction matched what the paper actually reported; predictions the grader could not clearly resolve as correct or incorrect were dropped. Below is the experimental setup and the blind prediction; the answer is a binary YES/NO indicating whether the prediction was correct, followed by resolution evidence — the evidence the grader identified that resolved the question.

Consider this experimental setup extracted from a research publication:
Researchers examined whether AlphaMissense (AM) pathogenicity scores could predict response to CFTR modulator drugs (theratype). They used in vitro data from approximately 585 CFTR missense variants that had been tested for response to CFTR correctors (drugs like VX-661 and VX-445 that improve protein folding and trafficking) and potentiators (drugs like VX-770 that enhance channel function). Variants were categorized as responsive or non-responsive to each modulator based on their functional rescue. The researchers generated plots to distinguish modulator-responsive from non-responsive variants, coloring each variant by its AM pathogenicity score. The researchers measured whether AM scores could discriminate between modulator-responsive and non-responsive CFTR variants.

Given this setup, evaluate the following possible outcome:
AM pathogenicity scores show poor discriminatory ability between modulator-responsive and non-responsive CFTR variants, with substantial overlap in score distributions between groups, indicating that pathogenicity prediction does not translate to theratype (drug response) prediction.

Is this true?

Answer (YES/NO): YES